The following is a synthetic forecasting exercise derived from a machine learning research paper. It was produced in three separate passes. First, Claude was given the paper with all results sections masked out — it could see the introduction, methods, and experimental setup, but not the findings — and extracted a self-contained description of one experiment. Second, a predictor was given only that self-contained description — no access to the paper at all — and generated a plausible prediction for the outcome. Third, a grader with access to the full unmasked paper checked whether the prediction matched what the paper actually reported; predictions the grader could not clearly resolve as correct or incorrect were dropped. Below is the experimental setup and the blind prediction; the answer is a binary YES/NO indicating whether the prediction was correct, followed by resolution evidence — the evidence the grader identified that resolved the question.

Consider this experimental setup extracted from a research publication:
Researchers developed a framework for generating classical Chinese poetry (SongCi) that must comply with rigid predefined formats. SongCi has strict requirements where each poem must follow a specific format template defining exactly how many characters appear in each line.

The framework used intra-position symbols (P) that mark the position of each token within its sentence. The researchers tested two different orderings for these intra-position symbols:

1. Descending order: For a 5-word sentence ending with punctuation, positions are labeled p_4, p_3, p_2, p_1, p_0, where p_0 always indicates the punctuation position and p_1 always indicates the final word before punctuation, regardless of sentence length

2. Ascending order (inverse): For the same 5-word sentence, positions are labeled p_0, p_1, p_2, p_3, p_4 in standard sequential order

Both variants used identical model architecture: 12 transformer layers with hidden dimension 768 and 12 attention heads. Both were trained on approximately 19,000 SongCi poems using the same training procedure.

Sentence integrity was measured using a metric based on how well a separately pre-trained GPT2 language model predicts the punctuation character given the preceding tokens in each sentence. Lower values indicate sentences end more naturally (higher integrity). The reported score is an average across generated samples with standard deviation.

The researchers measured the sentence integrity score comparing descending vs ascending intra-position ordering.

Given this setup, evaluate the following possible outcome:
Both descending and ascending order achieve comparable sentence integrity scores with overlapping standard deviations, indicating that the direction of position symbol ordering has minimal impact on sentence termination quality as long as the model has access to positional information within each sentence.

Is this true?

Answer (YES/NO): NO